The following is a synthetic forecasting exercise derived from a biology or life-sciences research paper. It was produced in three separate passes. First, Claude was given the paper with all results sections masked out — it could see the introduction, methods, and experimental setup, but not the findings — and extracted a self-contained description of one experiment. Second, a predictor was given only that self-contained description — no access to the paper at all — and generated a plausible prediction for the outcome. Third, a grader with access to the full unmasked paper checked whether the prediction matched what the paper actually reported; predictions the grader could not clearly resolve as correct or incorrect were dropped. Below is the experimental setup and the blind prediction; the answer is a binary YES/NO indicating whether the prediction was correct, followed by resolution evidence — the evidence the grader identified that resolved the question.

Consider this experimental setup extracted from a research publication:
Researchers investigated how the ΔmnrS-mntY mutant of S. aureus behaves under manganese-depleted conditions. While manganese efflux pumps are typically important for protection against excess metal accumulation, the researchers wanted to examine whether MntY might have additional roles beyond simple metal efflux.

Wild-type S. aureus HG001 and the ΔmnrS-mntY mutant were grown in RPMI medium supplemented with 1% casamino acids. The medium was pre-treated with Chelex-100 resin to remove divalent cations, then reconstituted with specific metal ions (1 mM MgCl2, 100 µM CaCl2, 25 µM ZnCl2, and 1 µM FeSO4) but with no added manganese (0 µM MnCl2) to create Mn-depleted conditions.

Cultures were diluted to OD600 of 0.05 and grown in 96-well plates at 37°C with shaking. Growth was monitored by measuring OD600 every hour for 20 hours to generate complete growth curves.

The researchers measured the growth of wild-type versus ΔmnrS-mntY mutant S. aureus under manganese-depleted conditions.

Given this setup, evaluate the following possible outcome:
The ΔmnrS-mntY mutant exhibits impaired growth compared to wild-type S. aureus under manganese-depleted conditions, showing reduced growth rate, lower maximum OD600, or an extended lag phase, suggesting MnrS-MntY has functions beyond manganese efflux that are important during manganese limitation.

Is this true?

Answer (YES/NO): YES